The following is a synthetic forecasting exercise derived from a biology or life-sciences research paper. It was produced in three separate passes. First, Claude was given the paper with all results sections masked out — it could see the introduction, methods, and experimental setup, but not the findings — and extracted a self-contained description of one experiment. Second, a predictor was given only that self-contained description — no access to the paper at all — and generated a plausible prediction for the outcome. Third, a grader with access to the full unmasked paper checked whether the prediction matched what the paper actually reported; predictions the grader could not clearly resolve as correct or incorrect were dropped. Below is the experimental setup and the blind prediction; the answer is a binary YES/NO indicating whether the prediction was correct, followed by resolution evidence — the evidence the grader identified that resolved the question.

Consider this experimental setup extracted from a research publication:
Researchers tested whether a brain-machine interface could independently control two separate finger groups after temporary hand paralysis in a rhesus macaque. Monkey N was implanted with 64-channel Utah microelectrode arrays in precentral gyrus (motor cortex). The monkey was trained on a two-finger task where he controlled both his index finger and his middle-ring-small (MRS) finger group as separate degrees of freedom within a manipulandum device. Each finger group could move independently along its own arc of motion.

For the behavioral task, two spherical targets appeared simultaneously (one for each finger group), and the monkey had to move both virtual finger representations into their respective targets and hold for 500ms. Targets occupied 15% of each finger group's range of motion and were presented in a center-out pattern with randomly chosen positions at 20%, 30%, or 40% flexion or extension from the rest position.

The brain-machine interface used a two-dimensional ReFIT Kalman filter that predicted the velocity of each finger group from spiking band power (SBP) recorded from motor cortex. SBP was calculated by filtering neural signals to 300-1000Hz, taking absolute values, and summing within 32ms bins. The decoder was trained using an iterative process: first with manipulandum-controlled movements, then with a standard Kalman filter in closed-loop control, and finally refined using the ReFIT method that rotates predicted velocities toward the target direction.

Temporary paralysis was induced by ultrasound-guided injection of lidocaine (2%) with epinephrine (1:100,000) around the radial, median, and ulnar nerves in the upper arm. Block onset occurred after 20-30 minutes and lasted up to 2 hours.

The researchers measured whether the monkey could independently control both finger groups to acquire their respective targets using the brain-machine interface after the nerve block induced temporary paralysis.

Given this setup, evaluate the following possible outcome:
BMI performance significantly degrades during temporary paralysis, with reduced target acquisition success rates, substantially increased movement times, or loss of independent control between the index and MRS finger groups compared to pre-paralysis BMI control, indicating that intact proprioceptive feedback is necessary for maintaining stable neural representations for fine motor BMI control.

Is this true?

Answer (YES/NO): NO